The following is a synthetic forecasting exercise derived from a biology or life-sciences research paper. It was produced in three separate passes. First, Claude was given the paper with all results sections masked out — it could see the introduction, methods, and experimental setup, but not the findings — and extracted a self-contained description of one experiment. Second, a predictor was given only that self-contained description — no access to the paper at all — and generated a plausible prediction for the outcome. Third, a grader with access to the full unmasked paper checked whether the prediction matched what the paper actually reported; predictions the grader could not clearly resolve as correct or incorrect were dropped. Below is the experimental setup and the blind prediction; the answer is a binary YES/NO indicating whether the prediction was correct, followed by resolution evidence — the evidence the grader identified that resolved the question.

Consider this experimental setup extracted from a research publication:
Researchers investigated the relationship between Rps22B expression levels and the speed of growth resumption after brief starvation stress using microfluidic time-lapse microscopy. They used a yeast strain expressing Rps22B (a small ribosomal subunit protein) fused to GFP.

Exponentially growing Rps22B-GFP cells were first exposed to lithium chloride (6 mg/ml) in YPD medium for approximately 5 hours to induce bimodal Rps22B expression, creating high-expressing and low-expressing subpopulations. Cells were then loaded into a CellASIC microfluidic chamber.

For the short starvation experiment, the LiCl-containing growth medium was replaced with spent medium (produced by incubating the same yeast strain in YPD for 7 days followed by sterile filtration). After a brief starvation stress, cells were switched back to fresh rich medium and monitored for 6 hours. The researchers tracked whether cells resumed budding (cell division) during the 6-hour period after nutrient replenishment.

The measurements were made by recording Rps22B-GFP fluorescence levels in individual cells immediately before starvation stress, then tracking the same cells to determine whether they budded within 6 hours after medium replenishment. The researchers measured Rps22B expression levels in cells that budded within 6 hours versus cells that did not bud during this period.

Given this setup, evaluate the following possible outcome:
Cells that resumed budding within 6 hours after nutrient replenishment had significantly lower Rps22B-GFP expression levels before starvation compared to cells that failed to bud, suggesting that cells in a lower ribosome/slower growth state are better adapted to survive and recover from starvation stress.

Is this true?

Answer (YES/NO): NO